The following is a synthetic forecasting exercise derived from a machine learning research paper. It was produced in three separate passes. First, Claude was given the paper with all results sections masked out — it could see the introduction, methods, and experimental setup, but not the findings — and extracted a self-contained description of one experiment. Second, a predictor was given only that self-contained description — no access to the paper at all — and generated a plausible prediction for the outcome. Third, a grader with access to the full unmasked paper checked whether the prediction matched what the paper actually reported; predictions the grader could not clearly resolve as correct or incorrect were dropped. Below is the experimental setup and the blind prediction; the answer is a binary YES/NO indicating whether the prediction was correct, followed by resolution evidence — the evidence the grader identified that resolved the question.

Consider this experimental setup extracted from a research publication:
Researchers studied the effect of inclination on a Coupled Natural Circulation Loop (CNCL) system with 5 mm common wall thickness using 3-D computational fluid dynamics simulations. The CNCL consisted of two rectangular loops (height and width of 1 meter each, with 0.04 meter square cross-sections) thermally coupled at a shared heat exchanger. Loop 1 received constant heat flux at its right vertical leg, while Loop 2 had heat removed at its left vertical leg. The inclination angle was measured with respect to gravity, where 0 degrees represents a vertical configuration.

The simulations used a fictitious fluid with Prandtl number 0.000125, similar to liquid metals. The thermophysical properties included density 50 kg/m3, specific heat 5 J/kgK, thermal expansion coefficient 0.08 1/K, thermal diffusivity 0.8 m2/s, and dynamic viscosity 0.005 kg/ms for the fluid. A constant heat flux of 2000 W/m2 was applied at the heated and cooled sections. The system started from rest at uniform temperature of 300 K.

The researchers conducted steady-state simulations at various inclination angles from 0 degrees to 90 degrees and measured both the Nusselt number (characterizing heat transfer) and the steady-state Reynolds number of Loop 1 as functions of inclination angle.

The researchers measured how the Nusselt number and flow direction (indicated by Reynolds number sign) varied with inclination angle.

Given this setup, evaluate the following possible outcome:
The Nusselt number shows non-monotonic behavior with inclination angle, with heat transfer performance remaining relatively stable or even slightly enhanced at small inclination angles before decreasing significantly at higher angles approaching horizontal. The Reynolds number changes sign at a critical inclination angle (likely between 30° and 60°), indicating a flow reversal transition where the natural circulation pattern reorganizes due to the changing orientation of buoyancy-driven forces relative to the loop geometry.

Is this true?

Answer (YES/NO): NO